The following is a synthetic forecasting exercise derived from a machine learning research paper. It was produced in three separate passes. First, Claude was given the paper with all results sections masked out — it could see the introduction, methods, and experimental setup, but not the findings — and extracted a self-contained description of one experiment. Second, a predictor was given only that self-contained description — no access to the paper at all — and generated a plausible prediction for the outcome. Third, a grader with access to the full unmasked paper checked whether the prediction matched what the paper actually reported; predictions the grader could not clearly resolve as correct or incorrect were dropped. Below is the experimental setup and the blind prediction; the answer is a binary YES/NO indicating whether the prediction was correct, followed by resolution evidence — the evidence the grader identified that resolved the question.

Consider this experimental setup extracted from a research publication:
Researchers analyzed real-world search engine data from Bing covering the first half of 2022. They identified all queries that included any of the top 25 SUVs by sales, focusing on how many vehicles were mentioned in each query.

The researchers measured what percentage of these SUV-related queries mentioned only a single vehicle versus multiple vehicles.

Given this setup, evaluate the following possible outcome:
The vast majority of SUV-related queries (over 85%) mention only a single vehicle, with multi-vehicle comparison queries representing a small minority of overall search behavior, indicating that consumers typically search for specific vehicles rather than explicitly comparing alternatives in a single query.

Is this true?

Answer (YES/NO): YES